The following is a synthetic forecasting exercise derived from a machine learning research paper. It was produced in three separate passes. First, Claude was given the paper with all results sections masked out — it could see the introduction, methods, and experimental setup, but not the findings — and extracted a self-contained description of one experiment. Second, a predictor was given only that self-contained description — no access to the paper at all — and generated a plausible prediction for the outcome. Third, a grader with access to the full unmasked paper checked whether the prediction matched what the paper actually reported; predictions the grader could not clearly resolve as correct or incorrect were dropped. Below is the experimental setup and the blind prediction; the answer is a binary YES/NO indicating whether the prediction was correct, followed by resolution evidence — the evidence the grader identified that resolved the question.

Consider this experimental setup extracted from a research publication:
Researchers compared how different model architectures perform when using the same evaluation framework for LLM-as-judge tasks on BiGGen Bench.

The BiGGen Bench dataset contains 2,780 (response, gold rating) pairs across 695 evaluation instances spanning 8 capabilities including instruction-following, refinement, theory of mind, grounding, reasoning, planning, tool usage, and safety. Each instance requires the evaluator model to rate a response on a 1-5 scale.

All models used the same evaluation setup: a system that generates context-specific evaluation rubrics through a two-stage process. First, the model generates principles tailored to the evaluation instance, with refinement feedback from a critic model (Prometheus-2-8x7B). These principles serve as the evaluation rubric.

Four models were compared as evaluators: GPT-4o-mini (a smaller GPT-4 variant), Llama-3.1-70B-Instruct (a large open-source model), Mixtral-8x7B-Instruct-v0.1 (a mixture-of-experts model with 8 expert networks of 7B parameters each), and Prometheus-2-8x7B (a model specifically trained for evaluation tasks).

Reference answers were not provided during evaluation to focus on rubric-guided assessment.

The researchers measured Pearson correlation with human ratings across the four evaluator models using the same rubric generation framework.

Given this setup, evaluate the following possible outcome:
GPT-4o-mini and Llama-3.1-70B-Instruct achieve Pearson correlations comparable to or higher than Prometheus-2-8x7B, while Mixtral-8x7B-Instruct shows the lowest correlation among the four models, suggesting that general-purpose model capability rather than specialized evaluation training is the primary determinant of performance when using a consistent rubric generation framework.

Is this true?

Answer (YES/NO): YES